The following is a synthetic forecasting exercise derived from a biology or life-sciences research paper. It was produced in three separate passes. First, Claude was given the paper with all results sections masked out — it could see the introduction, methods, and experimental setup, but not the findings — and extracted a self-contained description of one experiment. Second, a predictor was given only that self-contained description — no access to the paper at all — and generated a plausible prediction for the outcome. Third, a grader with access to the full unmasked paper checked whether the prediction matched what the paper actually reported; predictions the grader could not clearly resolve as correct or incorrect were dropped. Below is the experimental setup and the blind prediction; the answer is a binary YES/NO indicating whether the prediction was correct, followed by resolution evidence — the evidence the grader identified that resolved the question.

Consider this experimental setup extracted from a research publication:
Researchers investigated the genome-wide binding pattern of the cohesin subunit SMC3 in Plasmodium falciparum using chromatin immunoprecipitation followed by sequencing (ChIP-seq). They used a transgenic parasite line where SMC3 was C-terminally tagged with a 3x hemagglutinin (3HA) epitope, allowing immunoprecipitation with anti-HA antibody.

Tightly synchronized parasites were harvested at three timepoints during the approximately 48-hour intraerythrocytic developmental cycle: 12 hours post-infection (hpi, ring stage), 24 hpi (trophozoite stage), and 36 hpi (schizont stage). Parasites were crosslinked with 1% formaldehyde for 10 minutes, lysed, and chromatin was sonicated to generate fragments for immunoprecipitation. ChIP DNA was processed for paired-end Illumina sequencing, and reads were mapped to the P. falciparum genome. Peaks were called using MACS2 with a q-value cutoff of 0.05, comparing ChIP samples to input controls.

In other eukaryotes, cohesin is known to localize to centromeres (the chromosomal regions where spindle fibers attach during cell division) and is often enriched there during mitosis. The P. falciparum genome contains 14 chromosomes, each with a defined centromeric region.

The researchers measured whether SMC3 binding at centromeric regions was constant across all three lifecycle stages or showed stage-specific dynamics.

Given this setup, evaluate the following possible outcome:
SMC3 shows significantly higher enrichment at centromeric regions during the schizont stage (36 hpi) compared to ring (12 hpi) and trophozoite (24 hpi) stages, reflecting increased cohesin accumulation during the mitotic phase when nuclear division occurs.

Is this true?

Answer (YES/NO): NO